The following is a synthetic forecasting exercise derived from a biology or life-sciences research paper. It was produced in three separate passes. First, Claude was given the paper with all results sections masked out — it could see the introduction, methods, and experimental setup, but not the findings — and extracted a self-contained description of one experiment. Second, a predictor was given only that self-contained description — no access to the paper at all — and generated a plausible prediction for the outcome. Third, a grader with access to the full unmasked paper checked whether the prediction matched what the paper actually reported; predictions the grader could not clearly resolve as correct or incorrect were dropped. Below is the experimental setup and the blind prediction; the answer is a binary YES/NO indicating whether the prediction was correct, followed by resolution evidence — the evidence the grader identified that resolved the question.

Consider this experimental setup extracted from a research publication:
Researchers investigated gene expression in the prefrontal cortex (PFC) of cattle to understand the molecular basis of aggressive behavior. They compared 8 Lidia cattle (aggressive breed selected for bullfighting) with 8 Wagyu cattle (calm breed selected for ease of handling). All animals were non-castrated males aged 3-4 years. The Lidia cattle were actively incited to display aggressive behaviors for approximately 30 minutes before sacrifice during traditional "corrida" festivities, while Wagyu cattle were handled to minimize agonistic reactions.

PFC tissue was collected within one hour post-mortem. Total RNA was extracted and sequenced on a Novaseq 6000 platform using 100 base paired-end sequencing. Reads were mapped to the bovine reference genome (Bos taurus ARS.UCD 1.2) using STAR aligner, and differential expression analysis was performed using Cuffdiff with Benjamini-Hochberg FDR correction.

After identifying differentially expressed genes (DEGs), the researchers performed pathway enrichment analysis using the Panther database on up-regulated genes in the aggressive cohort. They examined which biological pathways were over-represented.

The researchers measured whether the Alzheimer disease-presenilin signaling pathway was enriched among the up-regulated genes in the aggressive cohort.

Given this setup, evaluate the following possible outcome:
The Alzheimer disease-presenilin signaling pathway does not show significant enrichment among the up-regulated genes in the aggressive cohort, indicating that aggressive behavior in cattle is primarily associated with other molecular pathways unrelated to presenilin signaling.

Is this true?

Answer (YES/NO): NO